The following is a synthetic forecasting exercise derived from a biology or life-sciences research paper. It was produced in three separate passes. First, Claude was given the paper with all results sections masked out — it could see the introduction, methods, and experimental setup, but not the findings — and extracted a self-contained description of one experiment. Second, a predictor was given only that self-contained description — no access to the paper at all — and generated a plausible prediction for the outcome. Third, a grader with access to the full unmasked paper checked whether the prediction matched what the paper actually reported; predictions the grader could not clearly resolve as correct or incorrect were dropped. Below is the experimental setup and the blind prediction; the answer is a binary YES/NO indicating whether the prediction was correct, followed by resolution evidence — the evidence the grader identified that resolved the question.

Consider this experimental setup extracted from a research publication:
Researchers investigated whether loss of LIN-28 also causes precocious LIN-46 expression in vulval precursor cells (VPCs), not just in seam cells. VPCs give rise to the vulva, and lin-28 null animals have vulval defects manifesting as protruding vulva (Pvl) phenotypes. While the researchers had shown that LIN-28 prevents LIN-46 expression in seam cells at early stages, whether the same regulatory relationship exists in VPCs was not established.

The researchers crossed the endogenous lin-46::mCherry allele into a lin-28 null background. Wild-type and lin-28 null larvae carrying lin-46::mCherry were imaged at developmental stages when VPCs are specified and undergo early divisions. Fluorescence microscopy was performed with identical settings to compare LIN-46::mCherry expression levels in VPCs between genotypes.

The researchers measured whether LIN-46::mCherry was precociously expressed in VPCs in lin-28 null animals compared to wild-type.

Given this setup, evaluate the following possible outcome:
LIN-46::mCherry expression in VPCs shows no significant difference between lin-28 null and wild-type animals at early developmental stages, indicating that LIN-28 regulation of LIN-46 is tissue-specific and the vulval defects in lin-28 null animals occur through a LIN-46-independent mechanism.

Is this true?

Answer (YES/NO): NO